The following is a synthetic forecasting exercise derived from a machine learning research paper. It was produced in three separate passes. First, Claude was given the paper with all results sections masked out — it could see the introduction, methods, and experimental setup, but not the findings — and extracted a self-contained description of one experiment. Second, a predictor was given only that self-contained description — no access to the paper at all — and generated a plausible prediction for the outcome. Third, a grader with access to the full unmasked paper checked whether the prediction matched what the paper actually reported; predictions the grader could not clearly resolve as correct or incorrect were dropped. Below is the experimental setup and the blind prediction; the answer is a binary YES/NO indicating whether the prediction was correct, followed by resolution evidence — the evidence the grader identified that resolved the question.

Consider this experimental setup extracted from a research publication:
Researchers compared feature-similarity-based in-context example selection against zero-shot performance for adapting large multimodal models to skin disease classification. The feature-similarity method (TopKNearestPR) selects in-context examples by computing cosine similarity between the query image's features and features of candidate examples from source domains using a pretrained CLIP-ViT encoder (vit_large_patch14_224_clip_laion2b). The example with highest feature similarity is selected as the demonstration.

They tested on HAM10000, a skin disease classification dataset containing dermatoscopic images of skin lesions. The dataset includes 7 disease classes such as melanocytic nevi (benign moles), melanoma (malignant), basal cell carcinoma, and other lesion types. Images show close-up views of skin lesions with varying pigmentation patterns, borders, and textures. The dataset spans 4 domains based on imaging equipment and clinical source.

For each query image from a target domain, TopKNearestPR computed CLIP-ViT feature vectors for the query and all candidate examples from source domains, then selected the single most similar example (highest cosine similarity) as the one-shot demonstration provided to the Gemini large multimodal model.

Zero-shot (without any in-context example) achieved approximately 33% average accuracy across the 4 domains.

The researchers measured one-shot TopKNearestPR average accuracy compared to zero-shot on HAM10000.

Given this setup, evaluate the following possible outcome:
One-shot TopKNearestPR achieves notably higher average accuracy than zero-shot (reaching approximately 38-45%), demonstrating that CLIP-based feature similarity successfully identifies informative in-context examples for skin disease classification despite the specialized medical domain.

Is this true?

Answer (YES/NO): NO